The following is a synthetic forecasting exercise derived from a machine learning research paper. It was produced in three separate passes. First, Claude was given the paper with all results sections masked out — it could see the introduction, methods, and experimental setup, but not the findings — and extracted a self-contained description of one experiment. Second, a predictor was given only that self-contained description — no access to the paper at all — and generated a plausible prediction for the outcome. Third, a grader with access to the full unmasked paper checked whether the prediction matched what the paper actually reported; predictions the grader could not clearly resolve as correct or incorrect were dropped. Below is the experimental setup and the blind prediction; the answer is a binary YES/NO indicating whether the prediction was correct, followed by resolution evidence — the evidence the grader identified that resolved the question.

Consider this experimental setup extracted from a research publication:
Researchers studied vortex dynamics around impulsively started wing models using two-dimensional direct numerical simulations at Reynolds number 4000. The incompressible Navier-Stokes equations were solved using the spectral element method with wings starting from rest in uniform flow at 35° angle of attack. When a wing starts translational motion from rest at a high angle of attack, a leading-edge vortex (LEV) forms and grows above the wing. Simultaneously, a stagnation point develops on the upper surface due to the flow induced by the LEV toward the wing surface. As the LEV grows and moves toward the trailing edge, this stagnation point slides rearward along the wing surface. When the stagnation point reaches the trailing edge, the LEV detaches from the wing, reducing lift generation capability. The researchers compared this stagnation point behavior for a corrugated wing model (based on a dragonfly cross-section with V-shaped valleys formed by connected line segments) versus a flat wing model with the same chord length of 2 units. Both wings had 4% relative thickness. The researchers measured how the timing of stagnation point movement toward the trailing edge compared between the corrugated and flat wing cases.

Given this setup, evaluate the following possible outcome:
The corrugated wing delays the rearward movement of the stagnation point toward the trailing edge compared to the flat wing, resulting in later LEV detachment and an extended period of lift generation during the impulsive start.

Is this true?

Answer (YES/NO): YES